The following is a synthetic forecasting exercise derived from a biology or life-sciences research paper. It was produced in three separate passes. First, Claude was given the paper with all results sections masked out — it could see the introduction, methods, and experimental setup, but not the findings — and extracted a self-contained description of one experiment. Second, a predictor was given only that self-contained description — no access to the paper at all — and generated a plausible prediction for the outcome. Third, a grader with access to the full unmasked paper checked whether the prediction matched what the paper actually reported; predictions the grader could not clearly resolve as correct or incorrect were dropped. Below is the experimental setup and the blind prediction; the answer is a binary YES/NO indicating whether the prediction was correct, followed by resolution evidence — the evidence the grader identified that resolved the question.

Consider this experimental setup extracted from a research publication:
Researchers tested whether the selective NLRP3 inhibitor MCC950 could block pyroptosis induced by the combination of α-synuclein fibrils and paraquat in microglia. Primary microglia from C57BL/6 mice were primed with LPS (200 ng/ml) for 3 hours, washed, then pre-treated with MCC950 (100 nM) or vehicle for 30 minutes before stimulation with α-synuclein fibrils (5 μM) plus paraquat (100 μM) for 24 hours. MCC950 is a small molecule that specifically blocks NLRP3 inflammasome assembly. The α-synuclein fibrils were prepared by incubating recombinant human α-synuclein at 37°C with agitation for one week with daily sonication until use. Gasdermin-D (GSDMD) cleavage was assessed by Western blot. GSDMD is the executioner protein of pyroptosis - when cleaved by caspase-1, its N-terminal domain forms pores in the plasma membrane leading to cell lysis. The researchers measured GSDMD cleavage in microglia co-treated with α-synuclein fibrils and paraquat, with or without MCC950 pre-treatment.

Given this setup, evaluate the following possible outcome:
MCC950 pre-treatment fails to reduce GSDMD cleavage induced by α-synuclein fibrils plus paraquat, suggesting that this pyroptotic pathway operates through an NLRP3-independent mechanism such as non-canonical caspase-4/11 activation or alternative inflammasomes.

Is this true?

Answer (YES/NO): NO